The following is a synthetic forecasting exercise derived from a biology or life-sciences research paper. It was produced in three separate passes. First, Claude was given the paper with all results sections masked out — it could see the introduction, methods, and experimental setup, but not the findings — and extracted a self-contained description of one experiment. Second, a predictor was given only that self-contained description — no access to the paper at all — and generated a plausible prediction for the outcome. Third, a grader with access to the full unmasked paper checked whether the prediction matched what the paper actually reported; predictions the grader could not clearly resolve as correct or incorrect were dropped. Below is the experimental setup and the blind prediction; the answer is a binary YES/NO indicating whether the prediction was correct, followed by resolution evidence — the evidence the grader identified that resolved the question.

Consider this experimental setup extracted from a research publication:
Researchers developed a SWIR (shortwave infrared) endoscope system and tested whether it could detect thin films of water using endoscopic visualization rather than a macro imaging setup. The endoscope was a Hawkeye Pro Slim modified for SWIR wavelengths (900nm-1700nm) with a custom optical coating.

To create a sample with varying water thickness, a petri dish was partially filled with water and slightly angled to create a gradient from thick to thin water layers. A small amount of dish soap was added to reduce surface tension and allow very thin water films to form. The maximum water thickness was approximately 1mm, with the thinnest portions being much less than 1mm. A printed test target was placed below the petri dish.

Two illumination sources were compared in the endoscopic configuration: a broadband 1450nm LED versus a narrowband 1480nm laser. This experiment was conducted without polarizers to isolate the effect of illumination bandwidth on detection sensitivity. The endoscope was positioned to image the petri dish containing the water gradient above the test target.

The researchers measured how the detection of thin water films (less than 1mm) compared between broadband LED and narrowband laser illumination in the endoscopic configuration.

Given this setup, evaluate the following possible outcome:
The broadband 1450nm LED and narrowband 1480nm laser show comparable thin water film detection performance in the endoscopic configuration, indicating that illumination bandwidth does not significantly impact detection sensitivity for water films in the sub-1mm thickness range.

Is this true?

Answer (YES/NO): NO